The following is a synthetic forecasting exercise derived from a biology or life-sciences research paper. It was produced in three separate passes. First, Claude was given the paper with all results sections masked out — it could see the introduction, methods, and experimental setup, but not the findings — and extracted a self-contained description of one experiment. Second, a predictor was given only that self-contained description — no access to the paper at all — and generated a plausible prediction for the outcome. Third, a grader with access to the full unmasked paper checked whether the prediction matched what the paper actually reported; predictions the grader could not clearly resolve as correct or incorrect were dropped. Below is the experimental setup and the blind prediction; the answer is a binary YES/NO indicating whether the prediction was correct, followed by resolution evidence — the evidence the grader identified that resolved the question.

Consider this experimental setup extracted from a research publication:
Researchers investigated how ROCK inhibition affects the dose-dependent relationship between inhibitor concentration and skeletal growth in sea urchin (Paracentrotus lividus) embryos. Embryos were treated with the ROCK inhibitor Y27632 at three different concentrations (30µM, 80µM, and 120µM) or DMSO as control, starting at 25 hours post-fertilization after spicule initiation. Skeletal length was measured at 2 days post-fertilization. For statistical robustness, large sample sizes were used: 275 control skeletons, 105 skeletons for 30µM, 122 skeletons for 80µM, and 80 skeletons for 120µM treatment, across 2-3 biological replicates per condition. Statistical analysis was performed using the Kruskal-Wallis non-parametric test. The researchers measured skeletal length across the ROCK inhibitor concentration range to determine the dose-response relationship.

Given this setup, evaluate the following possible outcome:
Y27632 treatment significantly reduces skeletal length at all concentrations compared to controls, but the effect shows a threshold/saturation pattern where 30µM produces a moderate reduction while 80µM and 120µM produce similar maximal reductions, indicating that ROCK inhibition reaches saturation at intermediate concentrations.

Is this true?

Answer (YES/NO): NO